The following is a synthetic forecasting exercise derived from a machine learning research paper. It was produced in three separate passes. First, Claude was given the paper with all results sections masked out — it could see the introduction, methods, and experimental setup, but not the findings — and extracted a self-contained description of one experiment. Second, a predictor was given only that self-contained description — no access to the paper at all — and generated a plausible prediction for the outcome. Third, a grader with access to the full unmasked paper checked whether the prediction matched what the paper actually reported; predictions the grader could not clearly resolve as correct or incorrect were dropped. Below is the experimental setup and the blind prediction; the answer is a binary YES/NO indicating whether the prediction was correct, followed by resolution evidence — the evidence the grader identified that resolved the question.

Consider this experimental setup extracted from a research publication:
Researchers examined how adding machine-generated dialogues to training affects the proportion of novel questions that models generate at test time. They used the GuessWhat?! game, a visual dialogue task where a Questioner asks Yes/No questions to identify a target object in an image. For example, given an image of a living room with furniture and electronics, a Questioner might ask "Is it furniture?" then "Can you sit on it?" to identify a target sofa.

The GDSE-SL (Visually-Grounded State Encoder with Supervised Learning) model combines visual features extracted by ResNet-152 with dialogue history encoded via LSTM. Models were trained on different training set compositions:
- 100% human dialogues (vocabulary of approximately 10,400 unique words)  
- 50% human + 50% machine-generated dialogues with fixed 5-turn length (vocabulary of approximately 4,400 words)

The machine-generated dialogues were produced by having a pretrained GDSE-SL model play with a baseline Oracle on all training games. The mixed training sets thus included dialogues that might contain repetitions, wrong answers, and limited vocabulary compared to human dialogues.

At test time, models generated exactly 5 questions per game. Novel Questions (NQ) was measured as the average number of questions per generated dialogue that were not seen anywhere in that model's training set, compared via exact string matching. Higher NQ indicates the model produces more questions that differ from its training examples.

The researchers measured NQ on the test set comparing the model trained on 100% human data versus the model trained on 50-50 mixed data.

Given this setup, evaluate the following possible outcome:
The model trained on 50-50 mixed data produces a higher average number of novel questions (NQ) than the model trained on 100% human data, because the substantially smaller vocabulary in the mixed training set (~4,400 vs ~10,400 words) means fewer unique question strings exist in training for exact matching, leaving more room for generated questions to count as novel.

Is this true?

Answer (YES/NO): NO